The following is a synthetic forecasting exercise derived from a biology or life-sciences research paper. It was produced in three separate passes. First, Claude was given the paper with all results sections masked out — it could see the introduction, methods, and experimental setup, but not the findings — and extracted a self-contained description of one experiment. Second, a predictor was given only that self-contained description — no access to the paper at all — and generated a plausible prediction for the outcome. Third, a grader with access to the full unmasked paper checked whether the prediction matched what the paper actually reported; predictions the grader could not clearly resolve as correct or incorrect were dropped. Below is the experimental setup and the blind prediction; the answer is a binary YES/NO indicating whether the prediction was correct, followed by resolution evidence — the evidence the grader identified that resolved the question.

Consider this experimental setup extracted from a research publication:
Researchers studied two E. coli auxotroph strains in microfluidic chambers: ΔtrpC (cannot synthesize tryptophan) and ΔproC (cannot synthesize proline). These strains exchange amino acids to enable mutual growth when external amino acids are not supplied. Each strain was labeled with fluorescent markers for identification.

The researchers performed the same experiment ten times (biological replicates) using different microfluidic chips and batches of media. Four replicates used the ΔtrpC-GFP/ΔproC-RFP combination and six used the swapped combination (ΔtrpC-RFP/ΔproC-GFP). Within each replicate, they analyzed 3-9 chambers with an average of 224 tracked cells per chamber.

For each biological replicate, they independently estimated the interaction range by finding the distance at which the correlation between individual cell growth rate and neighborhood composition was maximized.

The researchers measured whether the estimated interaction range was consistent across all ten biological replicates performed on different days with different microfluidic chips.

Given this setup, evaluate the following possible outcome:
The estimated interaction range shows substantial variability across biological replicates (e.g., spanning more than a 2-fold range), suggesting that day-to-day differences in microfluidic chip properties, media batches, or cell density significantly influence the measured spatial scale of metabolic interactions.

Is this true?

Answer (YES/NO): NO